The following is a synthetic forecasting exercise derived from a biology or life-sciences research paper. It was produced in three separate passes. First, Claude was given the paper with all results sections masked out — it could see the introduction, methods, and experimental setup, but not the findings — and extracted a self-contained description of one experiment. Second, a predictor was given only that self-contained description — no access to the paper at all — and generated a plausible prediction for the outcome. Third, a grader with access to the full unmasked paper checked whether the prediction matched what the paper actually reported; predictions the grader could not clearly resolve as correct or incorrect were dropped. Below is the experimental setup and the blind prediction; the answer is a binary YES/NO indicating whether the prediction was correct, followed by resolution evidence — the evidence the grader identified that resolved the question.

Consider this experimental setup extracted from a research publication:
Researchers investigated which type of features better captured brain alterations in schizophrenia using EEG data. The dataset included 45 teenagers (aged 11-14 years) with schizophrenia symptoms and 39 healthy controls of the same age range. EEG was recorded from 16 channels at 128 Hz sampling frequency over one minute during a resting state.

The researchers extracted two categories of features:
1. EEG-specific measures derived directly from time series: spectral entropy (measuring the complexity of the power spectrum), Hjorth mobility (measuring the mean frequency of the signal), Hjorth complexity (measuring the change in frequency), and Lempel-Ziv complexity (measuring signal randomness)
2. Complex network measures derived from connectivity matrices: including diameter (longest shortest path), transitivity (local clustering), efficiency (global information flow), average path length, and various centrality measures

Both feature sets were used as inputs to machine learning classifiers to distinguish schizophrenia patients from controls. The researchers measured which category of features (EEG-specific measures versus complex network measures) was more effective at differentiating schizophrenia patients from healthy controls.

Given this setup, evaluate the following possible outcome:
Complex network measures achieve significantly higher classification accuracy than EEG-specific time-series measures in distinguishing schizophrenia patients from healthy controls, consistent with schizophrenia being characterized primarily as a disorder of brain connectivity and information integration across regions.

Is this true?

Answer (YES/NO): NO